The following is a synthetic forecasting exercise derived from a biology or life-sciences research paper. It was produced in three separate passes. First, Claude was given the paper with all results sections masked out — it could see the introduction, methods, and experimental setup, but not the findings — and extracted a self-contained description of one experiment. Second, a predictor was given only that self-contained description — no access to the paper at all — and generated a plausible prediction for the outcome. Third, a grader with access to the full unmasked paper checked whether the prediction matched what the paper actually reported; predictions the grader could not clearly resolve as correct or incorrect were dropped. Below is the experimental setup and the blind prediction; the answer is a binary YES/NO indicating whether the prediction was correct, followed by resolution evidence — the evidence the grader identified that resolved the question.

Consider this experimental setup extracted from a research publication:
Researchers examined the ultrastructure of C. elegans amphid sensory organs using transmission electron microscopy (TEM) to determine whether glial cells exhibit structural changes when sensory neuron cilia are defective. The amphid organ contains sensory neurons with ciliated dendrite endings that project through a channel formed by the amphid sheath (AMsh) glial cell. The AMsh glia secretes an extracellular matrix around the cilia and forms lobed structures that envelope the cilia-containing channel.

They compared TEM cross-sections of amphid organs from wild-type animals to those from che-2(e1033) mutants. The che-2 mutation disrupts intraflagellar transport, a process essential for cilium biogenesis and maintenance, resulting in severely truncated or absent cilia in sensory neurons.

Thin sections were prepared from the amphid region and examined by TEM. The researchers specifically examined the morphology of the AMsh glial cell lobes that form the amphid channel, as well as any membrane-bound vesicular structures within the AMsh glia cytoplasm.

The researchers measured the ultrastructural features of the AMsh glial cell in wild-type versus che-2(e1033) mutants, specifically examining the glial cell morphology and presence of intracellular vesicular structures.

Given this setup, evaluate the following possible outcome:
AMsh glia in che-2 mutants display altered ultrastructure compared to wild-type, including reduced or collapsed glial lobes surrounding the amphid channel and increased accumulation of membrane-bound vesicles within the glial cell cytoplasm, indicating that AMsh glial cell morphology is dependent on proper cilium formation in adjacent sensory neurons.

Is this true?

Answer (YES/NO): NO